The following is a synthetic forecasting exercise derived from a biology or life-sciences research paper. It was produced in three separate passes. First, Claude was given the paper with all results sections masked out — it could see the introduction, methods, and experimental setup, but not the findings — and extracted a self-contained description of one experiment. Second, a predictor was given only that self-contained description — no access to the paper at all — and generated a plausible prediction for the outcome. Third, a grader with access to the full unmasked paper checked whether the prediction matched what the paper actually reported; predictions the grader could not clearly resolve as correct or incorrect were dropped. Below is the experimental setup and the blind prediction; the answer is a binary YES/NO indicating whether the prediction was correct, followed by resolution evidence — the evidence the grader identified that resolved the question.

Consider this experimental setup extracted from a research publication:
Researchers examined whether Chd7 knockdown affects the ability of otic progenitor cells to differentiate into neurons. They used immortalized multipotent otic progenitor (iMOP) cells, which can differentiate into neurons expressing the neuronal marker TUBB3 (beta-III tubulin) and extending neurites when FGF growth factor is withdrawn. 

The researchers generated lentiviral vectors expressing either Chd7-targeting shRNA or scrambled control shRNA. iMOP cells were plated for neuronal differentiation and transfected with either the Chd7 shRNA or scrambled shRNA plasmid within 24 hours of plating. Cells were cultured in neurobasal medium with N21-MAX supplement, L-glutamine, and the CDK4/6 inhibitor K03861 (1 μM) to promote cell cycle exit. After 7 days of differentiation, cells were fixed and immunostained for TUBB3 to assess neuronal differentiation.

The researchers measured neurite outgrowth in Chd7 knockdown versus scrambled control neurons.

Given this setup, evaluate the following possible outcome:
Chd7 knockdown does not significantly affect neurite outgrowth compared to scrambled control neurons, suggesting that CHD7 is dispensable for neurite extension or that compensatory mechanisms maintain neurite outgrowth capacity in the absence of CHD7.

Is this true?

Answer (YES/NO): NO